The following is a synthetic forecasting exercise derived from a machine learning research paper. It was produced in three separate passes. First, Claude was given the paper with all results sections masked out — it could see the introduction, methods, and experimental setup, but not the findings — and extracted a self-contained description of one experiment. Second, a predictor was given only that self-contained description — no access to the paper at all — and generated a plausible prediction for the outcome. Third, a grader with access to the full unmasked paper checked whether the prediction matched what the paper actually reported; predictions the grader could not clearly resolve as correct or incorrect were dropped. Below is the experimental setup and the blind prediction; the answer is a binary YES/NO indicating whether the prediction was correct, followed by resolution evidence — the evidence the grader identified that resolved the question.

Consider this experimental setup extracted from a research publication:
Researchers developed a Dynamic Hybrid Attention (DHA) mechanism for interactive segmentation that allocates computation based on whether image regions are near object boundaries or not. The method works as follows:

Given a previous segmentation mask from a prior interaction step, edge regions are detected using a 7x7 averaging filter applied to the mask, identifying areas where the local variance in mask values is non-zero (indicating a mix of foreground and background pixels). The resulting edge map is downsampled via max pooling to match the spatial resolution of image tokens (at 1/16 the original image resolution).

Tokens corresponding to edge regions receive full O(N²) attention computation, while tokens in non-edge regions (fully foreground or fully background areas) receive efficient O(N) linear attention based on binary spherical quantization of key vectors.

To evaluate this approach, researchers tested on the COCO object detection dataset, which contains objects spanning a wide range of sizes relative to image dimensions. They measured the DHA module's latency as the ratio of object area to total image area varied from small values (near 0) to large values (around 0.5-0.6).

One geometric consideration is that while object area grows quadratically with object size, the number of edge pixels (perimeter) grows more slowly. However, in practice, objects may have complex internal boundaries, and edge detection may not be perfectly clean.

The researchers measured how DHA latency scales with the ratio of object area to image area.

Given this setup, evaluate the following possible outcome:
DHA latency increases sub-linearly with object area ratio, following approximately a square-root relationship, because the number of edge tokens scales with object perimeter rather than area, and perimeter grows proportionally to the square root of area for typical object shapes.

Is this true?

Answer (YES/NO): NO